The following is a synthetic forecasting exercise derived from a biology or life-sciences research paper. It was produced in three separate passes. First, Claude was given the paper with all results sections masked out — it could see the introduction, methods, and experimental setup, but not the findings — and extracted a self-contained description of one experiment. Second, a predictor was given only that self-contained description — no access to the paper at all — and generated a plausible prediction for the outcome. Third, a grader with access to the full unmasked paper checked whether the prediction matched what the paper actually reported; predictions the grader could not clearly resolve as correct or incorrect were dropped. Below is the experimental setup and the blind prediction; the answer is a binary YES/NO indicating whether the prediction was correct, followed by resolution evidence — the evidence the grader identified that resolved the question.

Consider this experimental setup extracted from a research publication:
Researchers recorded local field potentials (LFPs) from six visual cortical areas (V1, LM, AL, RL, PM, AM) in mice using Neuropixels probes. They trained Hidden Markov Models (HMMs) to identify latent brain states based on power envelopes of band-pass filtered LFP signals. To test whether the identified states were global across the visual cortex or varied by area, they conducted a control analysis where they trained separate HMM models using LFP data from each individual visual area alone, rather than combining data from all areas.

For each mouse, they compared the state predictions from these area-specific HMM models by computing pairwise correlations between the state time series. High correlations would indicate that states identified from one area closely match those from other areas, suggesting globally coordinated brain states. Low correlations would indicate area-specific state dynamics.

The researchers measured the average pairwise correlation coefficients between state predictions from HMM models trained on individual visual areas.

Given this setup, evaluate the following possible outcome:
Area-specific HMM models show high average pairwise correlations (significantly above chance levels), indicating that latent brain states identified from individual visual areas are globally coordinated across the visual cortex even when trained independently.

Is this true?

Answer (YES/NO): NO